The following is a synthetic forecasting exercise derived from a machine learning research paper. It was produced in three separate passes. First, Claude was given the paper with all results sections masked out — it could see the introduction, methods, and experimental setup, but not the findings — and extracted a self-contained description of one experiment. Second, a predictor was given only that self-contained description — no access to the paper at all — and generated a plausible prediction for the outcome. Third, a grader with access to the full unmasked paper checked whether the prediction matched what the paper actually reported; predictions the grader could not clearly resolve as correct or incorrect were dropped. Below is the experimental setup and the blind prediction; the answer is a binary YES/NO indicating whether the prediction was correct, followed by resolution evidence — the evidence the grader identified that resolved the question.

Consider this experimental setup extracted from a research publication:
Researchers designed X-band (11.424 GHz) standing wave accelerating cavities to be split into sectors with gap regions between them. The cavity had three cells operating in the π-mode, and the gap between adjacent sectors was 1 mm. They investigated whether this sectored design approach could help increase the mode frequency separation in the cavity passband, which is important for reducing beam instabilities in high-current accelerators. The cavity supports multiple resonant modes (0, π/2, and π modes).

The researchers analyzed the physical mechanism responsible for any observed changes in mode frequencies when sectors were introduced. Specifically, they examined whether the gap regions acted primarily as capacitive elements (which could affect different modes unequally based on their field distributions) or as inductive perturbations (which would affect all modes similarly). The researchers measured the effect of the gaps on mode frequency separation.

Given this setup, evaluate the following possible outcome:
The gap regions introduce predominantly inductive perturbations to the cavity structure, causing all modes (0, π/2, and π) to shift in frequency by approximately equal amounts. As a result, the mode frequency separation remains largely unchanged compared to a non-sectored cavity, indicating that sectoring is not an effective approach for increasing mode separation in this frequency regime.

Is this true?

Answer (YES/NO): NO